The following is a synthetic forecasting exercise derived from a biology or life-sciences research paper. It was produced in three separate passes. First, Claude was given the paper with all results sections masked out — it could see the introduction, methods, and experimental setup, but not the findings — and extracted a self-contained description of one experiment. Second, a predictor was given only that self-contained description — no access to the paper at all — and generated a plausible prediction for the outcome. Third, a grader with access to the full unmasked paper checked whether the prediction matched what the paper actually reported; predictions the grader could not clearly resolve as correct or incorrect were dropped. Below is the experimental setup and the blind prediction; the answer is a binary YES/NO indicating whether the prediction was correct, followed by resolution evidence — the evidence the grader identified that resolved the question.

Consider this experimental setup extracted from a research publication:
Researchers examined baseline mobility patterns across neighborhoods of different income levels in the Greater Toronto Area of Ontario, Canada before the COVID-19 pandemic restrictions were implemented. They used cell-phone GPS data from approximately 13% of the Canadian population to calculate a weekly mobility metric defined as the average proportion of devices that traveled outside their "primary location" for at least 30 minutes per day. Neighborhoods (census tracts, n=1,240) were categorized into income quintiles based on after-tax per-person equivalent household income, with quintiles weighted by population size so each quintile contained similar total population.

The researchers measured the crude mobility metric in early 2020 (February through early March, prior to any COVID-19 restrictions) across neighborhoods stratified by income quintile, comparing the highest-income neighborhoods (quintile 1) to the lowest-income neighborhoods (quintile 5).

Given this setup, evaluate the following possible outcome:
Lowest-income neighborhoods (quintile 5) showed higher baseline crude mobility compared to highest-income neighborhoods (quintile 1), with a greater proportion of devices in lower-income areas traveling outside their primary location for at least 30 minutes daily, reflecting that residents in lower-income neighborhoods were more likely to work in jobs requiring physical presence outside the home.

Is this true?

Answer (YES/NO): NO